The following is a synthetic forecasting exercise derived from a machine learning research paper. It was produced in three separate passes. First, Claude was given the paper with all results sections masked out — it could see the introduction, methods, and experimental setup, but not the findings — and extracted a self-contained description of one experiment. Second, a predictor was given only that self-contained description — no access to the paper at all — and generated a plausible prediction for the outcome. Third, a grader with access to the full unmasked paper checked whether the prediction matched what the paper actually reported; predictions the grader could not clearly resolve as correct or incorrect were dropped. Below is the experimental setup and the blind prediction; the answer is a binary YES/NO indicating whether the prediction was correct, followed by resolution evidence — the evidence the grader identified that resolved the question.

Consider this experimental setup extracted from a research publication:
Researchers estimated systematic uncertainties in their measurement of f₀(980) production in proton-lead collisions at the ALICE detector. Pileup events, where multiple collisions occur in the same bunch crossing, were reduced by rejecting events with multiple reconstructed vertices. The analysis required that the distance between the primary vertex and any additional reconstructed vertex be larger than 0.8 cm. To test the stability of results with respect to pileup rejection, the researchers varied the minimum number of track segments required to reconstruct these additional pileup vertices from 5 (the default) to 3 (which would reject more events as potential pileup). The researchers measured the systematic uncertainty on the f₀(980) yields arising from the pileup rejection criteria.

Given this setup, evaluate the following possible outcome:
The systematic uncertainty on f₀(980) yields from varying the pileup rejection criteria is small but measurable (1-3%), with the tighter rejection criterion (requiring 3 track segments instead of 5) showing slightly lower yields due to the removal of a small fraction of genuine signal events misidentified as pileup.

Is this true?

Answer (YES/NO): NO